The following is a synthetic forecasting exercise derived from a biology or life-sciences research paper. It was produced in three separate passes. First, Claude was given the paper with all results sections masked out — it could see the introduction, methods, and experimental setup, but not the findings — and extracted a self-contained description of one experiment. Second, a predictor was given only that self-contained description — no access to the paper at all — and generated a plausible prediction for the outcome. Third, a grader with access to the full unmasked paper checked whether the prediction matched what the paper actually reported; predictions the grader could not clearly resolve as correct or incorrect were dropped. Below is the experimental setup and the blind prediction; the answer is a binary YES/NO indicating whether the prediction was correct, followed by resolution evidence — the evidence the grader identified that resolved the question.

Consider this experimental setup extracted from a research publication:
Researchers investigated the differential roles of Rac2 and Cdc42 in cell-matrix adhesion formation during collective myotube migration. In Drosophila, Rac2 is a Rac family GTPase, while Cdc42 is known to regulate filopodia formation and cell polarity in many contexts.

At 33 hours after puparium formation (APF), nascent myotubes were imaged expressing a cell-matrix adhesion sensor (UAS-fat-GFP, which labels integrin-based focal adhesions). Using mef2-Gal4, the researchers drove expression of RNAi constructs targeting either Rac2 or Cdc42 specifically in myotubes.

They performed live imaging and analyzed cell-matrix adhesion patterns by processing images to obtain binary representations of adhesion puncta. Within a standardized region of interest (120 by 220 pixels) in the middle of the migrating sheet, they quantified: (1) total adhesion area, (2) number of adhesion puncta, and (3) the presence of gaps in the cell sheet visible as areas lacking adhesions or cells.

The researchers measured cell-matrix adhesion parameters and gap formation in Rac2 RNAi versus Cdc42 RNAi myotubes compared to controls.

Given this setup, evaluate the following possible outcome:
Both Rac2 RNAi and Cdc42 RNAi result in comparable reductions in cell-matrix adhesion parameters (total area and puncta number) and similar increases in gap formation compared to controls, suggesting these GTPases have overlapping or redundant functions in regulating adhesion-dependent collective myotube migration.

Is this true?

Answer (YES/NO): NO